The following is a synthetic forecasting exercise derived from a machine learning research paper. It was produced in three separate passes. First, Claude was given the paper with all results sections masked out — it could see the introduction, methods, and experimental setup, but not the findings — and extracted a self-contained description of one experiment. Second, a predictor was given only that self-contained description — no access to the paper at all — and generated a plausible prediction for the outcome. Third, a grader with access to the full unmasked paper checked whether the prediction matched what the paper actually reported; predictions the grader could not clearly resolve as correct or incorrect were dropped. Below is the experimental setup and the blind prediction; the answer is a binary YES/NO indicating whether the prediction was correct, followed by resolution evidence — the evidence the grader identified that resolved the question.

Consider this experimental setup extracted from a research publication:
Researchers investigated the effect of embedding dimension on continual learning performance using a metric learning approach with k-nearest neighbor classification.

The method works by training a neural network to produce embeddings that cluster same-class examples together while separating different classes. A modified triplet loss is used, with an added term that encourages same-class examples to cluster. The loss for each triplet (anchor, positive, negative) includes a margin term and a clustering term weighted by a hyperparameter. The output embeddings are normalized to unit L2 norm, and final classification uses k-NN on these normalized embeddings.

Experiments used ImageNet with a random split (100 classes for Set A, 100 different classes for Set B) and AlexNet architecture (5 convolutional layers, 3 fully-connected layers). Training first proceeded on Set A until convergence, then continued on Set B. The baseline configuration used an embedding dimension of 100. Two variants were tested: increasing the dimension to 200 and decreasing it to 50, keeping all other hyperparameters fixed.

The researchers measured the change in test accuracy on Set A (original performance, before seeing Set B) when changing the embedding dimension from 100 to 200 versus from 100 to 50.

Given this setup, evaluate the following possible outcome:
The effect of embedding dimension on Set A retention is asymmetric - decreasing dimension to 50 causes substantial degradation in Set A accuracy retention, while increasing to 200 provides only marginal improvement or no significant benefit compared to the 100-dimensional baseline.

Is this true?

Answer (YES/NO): NO